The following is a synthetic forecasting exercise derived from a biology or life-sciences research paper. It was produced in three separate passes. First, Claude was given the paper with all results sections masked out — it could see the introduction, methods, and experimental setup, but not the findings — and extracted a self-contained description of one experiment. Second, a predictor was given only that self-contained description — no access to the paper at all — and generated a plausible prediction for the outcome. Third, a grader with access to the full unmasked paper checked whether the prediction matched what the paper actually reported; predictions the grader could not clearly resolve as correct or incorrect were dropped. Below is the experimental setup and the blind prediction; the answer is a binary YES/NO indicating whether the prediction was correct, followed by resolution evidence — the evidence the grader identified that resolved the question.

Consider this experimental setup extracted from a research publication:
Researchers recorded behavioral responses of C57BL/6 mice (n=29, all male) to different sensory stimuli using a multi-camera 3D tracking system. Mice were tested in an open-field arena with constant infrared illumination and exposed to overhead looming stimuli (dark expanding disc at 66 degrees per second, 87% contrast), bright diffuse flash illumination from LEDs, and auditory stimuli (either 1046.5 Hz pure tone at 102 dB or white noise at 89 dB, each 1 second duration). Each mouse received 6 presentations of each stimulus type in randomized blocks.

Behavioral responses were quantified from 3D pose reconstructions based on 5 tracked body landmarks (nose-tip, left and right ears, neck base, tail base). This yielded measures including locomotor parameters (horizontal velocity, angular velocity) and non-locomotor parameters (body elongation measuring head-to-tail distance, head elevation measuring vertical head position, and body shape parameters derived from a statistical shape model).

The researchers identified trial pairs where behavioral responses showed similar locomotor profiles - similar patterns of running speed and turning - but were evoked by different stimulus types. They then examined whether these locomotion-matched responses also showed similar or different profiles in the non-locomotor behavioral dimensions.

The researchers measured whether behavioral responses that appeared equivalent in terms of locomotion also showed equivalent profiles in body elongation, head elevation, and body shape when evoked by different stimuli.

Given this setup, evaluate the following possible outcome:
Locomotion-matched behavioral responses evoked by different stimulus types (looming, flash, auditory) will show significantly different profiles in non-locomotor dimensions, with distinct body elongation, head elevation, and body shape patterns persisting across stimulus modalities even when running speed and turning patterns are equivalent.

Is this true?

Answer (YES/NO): YES